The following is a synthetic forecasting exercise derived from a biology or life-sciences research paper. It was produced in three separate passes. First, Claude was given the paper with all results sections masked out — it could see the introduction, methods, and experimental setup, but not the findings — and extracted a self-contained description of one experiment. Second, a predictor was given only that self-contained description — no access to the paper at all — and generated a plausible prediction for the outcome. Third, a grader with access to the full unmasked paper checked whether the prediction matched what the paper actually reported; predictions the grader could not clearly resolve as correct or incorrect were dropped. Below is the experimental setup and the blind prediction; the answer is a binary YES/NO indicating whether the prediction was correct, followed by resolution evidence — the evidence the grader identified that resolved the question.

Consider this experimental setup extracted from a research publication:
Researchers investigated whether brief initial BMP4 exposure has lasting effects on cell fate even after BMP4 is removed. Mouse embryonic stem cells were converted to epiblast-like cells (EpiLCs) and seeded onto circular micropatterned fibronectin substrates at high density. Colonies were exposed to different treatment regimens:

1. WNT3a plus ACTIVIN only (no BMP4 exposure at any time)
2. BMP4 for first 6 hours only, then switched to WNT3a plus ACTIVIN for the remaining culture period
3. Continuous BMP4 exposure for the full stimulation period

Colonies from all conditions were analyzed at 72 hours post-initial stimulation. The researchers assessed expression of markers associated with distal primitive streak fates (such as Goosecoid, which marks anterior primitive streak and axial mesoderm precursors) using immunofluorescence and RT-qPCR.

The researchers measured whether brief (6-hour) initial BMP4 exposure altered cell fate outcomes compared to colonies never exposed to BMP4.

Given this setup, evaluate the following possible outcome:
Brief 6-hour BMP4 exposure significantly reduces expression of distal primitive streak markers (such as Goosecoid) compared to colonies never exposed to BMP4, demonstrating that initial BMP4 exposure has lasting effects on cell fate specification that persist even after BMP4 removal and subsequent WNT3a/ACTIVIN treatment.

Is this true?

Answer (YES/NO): YES